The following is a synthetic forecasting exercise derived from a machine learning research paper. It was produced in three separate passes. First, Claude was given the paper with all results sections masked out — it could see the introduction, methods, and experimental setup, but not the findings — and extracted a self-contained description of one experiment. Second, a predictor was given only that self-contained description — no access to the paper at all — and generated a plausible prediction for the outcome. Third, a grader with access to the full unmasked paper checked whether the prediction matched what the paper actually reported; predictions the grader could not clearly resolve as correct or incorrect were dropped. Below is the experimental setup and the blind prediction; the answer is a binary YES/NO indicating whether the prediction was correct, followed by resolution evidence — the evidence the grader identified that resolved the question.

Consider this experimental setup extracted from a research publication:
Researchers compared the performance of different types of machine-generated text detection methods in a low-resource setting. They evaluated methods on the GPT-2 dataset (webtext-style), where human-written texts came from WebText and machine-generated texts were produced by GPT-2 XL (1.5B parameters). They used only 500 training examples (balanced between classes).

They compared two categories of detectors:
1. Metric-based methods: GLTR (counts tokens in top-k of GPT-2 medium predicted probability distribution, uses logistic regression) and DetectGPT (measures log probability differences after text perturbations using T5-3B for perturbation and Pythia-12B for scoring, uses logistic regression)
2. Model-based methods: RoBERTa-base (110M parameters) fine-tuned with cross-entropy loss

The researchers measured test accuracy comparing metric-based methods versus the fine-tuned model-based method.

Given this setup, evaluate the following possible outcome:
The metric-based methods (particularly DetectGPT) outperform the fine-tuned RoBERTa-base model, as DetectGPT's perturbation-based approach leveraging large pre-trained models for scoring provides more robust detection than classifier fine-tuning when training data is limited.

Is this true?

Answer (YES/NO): NO